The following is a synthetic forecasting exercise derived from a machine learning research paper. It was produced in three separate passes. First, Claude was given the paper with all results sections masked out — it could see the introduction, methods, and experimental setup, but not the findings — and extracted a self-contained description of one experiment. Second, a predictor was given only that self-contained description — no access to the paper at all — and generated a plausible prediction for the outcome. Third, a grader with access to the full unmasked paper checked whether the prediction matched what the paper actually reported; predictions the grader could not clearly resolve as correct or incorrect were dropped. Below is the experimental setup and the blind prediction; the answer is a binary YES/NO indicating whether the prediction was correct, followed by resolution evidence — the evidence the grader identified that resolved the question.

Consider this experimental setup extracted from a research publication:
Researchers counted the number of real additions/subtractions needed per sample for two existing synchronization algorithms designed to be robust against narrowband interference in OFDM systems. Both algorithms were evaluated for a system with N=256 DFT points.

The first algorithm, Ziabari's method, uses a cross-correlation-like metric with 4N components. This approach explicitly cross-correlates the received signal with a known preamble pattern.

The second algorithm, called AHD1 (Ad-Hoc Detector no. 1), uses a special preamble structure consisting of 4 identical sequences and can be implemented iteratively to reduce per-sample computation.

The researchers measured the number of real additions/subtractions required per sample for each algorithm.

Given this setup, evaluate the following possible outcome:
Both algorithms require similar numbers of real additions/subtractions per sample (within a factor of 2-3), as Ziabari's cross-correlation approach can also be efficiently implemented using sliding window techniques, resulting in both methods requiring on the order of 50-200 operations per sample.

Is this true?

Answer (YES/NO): NO